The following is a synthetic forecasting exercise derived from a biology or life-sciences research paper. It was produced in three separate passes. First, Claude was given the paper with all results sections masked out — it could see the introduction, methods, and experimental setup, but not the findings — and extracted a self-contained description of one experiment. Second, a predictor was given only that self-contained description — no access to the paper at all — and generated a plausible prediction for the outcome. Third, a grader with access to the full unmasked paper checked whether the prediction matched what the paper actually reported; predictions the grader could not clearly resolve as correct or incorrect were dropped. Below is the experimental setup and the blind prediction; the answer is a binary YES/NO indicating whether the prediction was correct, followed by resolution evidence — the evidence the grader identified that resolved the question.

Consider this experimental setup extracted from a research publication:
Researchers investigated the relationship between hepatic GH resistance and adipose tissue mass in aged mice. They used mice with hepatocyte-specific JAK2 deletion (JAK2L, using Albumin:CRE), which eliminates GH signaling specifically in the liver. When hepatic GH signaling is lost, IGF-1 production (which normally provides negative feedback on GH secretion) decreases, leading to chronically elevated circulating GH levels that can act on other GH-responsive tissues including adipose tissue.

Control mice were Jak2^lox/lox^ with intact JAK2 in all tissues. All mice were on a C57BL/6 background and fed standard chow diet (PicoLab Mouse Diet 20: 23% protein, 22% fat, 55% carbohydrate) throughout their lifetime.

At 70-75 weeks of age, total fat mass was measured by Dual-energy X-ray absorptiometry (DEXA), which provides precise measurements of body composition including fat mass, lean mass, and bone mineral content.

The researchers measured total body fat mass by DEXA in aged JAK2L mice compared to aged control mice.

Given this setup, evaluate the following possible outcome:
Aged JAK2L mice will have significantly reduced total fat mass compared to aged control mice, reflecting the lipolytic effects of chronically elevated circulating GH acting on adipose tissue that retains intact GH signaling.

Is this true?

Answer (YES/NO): YES